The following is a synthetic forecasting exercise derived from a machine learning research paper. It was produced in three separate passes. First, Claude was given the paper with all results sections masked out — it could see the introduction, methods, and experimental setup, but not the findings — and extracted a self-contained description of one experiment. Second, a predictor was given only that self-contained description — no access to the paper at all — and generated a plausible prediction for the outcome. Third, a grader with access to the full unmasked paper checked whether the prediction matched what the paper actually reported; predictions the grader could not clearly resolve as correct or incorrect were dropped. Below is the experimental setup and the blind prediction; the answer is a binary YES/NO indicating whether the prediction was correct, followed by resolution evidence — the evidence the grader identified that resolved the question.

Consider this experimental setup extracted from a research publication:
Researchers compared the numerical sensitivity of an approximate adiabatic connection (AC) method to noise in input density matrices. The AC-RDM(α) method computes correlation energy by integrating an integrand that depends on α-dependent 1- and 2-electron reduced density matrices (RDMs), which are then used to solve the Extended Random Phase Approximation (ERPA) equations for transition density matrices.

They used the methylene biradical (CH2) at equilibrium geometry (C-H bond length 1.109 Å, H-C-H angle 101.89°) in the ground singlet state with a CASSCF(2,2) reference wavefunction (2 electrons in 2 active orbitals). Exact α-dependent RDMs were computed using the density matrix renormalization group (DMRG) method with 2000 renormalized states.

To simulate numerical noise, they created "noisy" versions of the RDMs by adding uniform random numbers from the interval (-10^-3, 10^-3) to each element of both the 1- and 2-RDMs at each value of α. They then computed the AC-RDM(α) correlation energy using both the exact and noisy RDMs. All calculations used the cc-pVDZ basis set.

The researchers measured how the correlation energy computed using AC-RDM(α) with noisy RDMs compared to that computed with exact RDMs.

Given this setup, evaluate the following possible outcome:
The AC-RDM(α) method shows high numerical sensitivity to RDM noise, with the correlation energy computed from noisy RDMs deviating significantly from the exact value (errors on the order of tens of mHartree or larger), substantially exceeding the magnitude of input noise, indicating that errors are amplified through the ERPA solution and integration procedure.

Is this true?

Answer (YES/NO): NO